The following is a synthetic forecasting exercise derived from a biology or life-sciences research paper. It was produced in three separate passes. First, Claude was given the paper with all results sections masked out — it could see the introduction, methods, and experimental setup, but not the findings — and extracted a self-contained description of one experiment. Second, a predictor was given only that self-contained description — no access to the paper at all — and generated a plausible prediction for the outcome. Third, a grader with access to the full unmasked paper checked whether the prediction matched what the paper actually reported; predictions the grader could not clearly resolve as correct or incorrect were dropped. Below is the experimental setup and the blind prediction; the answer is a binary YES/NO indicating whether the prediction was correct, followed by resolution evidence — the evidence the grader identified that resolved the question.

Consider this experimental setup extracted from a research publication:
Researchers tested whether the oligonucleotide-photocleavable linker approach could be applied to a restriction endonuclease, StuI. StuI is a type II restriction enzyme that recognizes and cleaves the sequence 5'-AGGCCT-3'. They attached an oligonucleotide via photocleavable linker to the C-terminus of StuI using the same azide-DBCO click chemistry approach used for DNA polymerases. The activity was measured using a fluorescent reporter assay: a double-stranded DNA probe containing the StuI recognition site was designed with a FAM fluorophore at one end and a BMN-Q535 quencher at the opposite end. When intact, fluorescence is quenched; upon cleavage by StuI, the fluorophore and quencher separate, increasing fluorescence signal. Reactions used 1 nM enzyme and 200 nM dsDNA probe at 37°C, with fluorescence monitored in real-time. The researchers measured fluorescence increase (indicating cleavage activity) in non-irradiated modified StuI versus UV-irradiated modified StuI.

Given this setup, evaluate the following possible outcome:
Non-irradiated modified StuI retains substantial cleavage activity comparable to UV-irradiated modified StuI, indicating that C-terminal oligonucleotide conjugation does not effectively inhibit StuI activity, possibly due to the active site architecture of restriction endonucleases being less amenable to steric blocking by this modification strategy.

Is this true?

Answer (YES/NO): NO